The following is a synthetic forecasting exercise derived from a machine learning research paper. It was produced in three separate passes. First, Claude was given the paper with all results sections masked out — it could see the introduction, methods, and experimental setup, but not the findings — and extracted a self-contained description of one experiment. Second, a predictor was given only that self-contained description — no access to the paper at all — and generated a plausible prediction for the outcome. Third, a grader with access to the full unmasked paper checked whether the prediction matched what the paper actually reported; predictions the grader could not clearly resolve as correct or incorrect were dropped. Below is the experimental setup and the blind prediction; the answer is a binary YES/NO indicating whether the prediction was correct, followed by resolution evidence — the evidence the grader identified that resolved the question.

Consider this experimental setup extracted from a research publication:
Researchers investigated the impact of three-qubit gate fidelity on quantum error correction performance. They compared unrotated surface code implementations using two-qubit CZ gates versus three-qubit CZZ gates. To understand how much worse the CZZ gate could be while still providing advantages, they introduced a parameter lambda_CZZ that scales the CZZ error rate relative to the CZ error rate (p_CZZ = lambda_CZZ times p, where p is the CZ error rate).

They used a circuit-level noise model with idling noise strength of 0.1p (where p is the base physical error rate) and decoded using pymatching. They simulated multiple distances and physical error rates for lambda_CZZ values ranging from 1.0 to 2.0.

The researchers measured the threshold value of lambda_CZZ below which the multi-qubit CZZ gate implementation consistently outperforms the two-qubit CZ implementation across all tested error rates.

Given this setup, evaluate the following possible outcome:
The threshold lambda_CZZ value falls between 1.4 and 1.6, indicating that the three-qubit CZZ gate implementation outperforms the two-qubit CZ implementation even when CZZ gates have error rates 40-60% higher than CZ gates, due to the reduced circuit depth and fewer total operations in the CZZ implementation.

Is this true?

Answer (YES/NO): YES